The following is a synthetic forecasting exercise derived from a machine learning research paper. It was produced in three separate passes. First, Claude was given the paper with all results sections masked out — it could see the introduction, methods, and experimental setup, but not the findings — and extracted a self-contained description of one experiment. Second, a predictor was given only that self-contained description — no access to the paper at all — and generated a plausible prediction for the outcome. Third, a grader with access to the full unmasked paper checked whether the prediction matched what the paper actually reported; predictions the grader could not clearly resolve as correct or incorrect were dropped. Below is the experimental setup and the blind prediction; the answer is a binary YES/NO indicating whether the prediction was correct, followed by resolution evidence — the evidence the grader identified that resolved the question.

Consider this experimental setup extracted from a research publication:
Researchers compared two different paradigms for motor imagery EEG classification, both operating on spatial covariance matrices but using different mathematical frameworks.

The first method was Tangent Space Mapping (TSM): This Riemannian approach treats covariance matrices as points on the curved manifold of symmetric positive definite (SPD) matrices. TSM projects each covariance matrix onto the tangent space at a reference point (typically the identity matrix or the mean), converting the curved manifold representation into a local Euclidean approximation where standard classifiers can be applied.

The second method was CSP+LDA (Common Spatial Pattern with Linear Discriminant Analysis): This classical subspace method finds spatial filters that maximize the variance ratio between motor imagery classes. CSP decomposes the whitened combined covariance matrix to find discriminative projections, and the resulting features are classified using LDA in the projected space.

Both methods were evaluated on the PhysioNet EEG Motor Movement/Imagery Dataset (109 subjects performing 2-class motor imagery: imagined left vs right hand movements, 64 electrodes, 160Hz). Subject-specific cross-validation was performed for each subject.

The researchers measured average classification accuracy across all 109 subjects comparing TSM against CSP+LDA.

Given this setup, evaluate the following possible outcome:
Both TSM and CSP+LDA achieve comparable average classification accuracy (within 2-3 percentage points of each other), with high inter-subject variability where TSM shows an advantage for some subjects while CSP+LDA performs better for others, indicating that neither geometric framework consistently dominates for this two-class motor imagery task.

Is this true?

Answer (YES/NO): YES